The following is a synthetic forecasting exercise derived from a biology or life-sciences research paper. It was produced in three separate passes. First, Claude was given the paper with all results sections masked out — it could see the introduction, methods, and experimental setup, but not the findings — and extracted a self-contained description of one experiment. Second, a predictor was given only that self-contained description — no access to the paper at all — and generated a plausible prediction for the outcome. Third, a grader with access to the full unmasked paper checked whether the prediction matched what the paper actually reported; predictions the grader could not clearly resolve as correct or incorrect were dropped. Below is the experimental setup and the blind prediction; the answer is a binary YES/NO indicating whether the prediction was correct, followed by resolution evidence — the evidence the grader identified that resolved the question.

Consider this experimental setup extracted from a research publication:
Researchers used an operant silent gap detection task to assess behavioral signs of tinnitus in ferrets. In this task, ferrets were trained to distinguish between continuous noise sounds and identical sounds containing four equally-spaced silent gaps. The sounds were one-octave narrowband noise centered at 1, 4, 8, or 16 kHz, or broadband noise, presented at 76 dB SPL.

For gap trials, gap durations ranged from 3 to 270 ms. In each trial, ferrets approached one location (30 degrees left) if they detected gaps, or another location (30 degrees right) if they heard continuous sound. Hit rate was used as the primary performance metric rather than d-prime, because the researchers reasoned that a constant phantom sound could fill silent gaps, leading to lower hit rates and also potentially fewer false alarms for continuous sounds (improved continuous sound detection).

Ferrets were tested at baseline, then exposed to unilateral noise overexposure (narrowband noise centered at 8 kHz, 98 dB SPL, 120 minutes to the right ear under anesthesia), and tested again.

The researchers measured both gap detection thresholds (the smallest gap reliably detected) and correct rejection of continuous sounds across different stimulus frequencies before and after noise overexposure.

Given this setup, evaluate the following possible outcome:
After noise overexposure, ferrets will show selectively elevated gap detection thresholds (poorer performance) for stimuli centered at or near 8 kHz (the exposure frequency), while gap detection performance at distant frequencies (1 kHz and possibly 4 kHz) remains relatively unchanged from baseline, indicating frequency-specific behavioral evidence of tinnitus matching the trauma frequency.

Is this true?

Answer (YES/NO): YES